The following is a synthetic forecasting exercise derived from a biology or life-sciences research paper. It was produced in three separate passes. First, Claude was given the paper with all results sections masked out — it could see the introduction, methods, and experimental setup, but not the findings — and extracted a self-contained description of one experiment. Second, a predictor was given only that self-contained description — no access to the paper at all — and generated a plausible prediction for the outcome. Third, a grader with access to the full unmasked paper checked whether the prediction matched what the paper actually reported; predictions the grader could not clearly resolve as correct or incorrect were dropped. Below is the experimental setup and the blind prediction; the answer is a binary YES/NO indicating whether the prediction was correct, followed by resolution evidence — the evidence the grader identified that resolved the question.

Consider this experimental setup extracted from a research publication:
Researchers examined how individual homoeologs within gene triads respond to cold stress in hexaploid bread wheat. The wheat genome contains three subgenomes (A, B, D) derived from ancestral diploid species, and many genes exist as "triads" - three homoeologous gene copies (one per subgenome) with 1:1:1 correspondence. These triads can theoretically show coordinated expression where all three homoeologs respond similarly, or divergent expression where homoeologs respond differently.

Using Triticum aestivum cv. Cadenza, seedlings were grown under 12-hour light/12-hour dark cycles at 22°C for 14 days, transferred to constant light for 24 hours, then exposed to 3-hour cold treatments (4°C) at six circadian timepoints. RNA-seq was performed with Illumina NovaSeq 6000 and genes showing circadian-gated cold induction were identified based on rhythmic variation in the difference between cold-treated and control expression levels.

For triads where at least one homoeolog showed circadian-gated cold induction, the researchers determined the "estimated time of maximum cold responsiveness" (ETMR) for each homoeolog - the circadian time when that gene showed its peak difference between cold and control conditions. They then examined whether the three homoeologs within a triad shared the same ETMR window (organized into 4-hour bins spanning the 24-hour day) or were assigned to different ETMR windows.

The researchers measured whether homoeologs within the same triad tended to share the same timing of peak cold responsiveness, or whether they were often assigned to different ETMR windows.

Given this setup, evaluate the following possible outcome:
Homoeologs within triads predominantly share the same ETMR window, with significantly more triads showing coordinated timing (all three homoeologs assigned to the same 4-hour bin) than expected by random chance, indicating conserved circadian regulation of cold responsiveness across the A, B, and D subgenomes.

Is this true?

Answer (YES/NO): NO